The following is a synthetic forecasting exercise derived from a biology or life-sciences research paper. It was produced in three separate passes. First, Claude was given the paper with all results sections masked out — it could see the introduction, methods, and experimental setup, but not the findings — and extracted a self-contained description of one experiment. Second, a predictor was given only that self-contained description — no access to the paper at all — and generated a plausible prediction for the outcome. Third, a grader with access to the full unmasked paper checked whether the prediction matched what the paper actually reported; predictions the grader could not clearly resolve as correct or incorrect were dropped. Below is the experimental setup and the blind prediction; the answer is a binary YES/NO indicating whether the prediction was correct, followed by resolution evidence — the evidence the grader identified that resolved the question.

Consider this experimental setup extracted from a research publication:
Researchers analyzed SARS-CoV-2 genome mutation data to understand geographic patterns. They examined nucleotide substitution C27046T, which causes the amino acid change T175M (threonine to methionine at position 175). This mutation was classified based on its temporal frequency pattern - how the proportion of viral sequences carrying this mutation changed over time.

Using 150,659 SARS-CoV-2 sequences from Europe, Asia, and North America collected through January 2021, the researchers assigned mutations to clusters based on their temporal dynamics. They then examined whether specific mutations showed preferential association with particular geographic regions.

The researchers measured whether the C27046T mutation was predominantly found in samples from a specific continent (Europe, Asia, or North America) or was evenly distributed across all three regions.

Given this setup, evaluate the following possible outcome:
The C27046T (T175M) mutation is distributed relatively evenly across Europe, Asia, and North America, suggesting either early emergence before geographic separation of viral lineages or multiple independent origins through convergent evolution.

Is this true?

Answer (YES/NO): NO